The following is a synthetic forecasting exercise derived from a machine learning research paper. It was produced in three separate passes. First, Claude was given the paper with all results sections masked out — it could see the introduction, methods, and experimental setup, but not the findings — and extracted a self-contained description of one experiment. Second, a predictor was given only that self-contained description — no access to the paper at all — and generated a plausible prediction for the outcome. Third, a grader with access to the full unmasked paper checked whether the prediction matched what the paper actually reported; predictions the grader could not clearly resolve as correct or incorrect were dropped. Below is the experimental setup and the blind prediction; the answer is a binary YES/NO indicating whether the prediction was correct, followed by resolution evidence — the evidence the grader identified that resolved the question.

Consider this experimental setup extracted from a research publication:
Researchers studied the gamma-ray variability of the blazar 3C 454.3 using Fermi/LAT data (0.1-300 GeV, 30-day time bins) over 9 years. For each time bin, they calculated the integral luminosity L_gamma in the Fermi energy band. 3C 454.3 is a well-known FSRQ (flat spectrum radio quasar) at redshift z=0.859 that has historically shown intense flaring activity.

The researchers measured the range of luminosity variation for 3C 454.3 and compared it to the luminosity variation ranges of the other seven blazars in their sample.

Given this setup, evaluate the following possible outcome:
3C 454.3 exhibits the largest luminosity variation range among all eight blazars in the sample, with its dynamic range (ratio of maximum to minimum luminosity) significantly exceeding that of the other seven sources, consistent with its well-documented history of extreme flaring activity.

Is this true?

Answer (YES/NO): NO